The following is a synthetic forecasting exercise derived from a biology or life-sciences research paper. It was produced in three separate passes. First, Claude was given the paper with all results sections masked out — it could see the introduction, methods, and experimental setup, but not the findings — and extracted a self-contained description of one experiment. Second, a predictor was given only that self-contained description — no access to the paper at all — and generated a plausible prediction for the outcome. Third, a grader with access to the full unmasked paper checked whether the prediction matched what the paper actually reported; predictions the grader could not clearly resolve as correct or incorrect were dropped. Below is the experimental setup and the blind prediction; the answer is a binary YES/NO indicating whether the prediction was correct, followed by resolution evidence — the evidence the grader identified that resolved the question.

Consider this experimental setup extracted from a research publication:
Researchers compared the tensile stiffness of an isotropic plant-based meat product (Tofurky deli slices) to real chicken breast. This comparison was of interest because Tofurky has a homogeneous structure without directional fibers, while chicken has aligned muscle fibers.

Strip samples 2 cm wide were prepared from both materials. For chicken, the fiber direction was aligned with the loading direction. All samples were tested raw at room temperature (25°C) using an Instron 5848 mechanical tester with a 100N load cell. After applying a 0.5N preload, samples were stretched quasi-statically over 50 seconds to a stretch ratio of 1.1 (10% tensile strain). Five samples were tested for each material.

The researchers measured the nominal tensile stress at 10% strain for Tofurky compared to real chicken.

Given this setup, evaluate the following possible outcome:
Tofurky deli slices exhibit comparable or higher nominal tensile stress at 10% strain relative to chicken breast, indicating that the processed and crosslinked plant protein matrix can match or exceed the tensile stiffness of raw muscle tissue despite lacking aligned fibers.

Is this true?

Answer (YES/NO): YES